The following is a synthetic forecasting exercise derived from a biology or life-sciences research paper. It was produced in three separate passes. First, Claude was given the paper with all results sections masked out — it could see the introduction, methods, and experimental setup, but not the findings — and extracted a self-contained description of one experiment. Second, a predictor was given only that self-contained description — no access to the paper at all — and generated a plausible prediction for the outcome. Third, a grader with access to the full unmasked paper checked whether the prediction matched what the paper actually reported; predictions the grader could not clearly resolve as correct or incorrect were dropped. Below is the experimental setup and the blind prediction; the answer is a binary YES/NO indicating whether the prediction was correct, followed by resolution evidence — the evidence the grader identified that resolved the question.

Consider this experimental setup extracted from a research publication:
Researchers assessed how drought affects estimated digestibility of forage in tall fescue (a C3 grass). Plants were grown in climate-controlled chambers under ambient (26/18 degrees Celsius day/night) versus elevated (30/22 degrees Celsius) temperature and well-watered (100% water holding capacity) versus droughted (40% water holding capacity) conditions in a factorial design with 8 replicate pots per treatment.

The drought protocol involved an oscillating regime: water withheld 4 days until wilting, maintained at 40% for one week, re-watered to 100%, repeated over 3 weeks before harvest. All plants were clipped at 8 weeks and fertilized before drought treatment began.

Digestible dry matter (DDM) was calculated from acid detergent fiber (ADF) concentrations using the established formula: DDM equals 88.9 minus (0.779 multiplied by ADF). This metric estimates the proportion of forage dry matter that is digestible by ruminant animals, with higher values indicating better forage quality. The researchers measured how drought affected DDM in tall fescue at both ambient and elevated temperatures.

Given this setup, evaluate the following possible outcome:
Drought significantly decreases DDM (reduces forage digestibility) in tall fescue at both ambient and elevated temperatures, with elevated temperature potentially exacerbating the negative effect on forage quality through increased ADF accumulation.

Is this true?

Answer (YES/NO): NO